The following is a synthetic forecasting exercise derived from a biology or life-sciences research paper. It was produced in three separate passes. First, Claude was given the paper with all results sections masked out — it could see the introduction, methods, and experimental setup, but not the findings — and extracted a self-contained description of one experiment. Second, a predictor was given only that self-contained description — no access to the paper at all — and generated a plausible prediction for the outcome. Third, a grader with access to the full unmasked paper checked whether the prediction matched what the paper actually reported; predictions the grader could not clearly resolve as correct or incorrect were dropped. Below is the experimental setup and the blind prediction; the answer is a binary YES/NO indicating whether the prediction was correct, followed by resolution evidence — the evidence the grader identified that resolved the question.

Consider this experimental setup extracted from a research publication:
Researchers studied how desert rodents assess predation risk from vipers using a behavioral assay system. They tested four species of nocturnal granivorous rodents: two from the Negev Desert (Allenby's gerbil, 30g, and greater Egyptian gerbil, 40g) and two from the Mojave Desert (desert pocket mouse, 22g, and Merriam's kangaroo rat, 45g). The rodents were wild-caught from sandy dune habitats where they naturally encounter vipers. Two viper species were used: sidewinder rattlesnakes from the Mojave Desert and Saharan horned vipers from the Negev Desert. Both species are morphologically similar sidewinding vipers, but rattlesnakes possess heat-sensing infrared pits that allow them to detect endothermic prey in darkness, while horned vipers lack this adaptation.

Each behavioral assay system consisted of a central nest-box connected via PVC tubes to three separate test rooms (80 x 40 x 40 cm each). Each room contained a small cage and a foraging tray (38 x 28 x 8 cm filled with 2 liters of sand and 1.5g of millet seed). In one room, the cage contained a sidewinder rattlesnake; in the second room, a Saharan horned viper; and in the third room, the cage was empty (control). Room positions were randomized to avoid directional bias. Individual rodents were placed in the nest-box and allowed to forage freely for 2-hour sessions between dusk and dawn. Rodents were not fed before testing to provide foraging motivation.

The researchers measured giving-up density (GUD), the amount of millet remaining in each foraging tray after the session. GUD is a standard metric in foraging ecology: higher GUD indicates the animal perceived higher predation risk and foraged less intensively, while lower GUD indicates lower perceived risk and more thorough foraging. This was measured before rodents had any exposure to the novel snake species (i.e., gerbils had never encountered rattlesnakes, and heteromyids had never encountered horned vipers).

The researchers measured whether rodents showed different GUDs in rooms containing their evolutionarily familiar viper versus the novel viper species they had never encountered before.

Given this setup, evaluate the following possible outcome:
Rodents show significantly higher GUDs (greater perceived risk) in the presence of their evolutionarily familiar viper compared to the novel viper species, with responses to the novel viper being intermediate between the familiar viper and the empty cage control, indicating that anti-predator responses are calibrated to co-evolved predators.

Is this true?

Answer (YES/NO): YES